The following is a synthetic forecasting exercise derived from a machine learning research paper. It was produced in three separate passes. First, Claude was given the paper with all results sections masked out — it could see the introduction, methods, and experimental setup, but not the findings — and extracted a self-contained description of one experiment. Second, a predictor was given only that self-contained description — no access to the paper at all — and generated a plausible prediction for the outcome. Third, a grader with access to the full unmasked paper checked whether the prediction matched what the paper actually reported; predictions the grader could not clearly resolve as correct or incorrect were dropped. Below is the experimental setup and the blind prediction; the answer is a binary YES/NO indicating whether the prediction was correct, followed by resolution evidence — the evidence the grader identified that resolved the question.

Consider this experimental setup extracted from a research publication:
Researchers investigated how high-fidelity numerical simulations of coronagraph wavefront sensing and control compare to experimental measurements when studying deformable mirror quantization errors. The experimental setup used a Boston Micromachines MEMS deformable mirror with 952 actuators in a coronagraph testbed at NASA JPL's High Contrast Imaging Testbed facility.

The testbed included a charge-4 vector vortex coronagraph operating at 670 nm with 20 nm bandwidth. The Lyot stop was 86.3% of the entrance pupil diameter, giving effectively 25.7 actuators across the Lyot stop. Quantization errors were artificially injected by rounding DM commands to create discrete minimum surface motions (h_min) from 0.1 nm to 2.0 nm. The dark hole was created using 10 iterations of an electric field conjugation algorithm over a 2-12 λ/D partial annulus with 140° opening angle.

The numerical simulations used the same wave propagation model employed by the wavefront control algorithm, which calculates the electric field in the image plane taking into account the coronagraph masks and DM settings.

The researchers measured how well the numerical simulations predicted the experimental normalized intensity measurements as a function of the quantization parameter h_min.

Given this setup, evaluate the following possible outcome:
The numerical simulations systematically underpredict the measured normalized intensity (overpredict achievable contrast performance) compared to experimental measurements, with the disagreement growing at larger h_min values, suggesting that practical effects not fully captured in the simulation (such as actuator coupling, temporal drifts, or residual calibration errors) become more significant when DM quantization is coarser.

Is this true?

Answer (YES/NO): NO